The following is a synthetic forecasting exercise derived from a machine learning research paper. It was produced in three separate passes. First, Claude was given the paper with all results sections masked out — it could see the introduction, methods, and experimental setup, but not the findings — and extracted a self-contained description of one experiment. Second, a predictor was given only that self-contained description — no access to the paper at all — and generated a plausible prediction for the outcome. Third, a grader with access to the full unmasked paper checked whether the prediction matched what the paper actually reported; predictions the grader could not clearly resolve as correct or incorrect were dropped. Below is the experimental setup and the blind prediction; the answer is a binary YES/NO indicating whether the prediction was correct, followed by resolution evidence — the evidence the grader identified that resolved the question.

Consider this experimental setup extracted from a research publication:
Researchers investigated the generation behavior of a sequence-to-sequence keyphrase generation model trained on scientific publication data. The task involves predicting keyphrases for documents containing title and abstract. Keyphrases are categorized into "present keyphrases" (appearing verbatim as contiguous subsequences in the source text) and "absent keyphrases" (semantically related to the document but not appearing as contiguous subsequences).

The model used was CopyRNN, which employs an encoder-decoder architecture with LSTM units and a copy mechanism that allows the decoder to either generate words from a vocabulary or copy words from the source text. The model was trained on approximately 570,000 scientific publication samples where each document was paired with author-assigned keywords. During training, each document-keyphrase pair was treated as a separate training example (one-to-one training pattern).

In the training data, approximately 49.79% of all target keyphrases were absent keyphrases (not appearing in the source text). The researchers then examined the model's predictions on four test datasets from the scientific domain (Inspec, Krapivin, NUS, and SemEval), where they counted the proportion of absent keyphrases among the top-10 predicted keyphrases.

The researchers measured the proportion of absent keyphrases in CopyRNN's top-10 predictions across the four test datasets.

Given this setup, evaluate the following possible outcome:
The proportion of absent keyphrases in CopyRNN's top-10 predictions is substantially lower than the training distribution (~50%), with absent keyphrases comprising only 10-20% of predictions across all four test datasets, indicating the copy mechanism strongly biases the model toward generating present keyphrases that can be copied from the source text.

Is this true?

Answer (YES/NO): YES